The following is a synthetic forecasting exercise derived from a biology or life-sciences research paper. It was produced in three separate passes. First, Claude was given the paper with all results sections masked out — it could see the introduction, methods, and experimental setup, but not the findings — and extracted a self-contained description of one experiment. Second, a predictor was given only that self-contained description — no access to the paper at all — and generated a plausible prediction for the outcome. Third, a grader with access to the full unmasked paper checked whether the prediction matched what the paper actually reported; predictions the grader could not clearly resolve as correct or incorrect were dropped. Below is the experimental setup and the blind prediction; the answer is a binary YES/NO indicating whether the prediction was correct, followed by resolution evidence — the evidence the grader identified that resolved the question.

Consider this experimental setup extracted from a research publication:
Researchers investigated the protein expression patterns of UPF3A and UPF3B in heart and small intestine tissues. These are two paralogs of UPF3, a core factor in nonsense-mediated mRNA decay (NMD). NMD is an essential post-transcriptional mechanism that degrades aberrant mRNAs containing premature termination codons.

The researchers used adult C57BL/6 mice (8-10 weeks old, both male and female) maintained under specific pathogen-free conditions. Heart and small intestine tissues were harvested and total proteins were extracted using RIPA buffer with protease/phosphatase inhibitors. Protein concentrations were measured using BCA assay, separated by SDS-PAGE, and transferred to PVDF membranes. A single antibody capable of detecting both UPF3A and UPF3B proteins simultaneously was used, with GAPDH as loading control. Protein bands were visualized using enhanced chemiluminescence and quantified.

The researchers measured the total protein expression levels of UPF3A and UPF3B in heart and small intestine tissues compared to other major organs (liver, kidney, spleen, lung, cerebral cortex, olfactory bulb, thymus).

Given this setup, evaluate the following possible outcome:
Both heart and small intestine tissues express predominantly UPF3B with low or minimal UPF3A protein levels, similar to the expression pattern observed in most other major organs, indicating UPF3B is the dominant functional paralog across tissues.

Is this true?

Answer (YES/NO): NO